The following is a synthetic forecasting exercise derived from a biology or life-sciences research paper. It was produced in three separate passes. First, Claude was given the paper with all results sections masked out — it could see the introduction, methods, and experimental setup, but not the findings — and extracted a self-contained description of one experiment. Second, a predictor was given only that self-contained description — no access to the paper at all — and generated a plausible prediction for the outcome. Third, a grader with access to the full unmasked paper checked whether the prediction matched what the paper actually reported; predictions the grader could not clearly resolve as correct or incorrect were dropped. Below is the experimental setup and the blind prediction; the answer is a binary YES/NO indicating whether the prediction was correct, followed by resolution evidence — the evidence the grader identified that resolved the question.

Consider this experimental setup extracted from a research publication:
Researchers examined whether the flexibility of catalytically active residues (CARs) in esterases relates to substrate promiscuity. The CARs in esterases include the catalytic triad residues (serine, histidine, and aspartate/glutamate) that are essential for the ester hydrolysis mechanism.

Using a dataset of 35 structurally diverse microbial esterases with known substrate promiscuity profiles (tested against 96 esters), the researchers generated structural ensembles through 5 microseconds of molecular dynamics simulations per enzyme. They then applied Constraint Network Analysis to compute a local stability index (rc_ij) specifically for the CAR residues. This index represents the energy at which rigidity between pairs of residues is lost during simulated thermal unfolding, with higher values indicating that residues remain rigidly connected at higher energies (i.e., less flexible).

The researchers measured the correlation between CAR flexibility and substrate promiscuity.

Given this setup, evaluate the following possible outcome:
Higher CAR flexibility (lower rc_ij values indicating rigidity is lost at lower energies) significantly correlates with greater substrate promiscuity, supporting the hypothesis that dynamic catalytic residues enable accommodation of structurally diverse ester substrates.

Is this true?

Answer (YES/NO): NO